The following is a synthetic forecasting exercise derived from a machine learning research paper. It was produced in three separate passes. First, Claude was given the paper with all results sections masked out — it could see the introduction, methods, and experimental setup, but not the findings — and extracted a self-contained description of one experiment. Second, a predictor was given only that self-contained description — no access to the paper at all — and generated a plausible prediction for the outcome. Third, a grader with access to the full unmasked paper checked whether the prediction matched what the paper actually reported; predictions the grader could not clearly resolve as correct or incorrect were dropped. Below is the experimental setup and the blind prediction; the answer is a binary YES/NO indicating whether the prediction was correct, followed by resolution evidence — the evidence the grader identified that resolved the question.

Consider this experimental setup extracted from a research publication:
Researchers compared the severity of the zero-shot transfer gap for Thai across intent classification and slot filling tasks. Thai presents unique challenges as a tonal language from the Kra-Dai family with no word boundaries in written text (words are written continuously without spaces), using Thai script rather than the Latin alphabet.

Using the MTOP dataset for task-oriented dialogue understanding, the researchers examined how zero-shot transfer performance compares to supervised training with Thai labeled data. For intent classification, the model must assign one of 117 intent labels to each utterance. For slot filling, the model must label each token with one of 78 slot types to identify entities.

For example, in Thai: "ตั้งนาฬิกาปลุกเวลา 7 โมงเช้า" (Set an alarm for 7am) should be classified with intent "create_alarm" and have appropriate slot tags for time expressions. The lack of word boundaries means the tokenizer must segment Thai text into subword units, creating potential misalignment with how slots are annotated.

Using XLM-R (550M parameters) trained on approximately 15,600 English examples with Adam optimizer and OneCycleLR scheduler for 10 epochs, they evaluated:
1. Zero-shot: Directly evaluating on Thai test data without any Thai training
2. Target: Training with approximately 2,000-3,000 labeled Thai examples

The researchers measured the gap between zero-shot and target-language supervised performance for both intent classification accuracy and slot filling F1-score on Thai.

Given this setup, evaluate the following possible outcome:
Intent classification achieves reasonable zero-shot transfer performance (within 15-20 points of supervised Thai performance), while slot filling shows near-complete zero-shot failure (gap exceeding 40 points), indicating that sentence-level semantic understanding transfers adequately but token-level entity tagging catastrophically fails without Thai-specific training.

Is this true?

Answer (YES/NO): NO